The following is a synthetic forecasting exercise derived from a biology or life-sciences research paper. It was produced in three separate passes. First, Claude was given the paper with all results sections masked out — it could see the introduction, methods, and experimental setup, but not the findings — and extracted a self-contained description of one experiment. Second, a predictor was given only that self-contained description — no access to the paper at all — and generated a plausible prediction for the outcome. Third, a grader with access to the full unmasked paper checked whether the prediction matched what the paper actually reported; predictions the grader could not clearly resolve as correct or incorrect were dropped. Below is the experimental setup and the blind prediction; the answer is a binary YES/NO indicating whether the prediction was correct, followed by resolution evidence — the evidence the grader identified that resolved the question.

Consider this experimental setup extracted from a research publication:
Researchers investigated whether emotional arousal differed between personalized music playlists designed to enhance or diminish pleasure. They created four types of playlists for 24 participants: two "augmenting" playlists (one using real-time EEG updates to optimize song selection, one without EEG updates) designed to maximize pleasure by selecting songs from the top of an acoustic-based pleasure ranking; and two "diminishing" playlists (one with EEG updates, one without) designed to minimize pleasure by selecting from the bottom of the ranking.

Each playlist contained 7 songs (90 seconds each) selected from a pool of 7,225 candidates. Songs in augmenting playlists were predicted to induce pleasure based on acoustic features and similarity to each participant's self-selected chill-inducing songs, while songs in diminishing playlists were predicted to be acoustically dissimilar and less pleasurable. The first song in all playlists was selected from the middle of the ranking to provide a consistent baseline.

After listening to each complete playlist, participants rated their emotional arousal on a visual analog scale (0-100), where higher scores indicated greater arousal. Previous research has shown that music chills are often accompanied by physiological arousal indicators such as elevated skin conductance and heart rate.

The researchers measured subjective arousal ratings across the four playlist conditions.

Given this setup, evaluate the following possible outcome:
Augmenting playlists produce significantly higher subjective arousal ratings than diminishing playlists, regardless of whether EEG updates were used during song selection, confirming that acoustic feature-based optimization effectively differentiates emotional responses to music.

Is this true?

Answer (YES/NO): NO